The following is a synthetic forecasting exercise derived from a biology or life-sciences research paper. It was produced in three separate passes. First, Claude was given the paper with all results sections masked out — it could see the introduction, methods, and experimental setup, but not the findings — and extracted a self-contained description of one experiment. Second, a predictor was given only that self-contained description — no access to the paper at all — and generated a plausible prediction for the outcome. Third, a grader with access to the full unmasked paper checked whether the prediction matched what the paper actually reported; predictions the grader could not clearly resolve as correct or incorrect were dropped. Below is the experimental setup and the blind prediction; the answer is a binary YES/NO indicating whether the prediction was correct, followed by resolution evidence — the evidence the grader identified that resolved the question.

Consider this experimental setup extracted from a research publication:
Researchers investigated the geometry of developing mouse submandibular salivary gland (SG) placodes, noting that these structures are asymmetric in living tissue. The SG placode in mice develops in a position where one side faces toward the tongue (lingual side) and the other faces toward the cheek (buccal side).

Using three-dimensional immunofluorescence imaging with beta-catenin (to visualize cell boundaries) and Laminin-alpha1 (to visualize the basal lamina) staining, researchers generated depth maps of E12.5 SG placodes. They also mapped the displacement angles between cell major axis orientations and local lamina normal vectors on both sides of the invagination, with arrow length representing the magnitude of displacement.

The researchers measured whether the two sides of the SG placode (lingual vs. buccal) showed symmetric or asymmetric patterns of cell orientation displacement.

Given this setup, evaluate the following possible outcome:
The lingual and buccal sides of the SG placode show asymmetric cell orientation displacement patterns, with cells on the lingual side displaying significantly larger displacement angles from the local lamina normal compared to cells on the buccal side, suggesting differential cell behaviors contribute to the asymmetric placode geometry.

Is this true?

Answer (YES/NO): NO